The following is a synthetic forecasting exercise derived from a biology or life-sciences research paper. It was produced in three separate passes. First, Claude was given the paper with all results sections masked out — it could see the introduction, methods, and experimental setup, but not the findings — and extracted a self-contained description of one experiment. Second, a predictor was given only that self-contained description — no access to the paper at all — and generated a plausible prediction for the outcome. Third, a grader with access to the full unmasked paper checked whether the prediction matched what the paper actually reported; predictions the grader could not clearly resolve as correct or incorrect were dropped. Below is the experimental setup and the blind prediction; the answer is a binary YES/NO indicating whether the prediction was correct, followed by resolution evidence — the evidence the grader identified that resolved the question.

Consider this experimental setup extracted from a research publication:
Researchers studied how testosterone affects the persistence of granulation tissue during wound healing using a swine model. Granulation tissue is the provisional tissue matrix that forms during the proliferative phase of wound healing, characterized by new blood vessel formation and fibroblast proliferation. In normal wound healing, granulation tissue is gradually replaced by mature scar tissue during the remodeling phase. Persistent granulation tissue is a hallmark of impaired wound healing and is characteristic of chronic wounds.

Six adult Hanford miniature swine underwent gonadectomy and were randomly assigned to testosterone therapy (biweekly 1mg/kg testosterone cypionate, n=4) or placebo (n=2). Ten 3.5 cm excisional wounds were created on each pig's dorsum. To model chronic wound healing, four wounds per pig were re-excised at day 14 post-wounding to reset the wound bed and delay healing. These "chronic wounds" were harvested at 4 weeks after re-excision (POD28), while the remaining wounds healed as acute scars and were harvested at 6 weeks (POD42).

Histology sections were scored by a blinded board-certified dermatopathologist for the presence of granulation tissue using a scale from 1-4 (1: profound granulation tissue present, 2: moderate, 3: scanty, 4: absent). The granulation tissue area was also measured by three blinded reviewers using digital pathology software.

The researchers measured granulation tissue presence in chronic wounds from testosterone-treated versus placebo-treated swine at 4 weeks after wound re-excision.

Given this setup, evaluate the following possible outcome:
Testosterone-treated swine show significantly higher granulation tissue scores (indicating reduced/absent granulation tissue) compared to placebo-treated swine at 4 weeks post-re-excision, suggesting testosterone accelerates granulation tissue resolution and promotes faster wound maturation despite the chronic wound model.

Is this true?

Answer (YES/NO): NO